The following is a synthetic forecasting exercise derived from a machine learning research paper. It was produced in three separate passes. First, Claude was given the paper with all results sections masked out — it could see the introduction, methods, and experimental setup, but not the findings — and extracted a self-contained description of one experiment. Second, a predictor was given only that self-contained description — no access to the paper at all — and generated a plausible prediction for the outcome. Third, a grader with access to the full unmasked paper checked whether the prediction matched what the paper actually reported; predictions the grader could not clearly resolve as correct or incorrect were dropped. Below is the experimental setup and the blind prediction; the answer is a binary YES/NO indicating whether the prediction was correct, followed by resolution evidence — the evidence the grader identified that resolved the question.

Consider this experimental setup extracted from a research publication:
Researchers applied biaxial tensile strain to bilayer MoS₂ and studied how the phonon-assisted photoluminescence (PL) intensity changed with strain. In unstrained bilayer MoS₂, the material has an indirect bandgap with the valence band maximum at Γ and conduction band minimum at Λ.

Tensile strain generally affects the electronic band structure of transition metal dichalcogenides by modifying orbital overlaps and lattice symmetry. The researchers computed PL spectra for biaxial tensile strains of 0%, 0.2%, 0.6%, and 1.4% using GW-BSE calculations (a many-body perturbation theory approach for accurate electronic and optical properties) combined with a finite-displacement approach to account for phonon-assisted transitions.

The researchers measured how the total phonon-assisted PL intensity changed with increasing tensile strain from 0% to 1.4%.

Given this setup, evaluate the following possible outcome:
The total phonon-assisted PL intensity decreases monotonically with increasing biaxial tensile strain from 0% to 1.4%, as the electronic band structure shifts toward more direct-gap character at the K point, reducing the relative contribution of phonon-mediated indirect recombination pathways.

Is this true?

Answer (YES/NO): NO